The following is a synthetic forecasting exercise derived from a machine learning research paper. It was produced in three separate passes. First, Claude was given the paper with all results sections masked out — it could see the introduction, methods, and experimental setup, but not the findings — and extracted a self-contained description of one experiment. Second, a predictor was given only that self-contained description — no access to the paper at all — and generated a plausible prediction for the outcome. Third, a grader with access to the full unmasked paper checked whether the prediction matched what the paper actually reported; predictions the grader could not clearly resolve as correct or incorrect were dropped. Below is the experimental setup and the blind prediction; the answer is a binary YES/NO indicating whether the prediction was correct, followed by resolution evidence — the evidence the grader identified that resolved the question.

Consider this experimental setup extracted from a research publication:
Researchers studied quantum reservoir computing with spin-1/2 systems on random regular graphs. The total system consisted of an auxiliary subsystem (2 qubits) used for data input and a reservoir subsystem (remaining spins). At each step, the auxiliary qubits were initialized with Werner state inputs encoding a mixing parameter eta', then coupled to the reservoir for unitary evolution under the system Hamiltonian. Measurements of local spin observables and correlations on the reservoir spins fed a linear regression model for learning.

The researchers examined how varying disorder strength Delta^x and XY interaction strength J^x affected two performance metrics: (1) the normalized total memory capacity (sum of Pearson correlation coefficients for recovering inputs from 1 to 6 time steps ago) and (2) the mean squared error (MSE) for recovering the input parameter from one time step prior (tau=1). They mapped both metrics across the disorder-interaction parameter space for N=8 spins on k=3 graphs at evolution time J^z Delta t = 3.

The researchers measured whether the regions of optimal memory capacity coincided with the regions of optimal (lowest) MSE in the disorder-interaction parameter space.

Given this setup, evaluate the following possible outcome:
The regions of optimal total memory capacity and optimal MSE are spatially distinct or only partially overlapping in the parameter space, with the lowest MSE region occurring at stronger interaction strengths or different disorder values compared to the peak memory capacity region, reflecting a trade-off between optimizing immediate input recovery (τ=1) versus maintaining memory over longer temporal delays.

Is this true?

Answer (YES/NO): NO